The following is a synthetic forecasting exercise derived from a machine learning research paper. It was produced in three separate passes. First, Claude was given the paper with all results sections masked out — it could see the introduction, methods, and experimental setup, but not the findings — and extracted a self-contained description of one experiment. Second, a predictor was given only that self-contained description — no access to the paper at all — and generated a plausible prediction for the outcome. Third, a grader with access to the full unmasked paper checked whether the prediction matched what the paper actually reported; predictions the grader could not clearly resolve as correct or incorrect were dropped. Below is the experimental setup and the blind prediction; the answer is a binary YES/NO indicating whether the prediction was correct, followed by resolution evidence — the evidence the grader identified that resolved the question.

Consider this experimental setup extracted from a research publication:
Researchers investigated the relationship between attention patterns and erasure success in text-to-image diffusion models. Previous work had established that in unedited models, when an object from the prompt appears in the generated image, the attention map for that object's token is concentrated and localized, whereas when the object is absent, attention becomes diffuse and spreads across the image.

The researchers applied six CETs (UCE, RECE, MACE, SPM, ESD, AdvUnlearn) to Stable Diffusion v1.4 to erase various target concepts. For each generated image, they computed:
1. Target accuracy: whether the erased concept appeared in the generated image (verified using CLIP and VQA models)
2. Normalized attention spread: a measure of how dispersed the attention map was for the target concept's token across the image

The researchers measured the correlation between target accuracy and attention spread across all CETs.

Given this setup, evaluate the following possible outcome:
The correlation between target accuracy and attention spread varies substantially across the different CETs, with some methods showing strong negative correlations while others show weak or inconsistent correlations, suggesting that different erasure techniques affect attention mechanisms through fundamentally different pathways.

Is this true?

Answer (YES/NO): NO